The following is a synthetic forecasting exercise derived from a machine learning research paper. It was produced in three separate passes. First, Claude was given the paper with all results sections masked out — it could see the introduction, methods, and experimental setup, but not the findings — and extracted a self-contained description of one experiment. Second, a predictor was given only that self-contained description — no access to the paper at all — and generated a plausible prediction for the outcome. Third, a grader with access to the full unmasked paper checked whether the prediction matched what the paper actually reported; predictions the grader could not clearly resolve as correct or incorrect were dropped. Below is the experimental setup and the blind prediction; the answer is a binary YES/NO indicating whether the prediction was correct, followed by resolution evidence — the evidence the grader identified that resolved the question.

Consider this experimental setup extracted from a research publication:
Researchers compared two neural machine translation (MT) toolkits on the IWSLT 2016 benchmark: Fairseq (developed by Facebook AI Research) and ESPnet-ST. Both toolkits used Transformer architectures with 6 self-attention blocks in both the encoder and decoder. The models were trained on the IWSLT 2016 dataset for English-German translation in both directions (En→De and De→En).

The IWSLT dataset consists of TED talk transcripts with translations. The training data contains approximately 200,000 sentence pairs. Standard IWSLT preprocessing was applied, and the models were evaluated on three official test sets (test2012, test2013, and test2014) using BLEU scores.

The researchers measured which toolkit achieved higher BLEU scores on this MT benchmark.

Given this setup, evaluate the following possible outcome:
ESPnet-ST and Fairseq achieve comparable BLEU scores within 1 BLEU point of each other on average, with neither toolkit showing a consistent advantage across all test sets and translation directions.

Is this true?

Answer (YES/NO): NO